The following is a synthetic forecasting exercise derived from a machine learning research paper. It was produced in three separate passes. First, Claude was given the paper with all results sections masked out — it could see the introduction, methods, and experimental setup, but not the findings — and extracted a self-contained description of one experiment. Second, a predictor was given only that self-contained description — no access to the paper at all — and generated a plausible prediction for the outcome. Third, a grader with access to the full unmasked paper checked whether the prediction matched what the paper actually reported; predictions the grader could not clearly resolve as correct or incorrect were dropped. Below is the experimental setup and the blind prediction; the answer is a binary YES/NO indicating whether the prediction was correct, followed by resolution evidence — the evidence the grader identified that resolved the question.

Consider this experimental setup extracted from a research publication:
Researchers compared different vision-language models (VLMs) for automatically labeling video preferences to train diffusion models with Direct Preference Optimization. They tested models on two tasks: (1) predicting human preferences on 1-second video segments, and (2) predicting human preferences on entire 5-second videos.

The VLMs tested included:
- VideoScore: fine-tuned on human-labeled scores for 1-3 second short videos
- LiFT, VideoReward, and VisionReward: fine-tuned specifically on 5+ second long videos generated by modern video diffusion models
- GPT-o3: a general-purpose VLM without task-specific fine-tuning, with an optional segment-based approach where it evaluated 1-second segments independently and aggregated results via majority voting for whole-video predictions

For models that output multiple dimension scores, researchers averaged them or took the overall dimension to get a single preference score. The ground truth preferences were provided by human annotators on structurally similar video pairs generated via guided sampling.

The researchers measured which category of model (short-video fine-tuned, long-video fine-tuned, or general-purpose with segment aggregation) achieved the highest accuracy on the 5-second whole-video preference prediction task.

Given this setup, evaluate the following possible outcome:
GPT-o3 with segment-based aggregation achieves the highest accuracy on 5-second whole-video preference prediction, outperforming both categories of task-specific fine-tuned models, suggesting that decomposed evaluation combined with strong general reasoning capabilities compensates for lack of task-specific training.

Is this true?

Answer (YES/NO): YES